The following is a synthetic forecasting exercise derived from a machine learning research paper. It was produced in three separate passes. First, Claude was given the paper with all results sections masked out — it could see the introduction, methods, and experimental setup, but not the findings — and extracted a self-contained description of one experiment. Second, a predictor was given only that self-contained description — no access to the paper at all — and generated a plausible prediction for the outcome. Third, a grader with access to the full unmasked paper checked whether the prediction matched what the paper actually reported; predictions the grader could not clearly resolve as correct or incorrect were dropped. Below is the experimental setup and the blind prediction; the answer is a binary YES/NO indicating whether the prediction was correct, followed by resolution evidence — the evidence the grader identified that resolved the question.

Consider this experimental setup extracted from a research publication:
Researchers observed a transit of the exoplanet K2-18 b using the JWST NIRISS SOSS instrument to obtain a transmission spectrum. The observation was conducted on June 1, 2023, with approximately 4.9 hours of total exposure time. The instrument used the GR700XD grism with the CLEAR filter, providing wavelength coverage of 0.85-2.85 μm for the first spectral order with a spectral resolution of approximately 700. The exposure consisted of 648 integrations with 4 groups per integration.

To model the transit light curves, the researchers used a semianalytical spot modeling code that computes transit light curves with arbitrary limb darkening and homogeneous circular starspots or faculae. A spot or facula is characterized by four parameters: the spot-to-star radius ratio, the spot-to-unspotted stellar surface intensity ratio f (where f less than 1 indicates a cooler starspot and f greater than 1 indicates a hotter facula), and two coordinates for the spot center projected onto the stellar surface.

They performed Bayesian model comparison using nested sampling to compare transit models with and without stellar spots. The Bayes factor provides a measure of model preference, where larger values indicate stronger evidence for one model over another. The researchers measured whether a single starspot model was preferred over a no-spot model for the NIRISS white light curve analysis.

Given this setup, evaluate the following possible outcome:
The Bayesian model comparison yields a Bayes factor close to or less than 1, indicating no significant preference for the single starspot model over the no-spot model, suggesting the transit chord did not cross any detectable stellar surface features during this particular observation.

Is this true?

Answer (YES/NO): NO